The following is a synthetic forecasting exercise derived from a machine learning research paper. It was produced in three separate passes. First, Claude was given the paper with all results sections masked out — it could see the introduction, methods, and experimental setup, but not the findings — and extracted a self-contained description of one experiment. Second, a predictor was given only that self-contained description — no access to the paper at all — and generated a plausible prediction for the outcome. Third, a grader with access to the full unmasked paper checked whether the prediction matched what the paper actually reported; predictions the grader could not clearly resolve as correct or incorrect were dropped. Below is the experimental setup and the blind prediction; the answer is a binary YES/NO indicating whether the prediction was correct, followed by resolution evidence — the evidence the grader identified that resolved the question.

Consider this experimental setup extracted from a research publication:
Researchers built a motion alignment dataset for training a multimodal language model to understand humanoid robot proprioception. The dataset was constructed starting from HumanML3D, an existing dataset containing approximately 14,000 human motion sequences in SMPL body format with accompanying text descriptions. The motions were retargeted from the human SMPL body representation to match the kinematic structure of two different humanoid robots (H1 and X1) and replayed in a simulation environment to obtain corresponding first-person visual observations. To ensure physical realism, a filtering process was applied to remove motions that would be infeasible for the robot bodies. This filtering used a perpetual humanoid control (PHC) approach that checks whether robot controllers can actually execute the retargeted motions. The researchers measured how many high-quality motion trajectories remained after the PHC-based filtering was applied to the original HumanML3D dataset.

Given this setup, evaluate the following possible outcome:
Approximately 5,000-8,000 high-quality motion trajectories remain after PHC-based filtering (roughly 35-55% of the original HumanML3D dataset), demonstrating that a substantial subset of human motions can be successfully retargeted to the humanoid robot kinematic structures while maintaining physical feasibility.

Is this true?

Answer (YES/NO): NO